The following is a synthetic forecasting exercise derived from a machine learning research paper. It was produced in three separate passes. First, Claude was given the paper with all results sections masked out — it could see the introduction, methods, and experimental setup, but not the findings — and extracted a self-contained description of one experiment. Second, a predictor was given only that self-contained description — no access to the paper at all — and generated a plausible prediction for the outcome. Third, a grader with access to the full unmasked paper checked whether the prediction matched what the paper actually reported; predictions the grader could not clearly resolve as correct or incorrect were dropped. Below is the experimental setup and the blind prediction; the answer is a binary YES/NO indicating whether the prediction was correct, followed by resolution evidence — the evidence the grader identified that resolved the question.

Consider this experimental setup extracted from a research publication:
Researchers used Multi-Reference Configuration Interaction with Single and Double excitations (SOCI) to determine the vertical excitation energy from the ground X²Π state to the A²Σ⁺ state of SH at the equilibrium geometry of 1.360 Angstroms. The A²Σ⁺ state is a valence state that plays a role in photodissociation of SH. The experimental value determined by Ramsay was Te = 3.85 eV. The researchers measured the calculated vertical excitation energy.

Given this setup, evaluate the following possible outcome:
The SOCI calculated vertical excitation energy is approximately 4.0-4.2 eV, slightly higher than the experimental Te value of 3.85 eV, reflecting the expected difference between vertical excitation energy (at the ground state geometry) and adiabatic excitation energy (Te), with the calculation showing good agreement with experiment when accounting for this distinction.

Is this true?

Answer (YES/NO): NO